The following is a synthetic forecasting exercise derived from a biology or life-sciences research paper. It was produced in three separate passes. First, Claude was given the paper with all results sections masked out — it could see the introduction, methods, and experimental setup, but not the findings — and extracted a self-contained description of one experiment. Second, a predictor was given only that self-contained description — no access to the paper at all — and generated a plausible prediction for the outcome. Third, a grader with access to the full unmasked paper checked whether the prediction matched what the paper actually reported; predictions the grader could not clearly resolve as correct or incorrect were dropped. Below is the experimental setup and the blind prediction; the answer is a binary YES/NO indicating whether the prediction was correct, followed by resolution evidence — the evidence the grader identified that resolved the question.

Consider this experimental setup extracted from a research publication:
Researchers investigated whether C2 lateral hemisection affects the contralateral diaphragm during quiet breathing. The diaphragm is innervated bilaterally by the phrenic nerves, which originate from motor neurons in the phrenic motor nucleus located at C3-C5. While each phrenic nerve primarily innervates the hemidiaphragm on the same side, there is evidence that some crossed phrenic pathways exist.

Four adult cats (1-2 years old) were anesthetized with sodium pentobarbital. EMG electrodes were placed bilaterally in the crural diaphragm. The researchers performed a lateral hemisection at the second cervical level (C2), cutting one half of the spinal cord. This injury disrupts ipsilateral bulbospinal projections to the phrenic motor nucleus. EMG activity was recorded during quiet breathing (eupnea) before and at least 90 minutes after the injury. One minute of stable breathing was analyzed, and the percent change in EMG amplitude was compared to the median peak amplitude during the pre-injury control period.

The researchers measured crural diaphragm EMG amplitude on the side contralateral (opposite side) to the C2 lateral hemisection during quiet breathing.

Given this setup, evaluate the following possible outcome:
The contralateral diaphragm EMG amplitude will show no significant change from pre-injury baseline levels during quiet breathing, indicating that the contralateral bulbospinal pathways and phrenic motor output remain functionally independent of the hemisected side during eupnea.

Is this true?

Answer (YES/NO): NO